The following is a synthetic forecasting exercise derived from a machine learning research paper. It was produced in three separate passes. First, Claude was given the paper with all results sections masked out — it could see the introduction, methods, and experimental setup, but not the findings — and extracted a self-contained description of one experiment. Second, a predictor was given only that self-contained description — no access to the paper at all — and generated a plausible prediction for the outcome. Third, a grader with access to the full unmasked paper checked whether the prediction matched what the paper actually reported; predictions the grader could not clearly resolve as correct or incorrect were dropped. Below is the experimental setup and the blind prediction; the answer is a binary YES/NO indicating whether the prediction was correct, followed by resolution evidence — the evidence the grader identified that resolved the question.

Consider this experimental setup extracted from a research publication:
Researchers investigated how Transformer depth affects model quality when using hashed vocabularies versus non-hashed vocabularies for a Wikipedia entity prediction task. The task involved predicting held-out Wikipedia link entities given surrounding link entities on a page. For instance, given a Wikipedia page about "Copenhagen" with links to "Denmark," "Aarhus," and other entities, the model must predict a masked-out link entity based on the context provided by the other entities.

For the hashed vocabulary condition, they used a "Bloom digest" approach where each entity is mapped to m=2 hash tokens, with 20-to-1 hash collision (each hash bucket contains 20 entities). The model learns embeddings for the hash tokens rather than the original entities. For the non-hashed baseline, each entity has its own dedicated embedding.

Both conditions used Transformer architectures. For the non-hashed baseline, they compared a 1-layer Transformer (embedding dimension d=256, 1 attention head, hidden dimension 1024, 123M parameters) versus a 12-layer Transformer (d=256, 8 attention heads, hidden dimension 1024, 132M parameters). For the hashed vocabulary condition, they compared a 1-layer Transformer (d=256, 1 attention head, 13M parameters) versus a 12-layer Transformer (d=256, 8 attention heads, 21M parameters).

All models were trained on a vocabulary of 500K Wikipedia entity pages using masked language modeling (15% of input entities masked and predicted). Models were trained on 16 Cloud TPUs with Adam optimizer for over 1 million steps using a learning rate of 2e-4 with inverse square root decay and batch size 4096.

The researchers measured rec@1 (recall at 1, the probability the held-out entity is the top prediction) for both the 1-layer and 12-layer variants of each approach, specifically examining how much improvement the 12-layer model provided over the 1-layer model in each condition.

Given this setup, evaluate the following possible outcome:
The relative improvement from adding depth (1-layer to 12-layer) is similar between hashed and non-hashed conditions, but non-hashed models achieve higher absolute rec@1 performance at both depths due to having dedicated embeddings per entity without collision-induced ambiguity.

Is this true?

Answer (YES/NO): NO